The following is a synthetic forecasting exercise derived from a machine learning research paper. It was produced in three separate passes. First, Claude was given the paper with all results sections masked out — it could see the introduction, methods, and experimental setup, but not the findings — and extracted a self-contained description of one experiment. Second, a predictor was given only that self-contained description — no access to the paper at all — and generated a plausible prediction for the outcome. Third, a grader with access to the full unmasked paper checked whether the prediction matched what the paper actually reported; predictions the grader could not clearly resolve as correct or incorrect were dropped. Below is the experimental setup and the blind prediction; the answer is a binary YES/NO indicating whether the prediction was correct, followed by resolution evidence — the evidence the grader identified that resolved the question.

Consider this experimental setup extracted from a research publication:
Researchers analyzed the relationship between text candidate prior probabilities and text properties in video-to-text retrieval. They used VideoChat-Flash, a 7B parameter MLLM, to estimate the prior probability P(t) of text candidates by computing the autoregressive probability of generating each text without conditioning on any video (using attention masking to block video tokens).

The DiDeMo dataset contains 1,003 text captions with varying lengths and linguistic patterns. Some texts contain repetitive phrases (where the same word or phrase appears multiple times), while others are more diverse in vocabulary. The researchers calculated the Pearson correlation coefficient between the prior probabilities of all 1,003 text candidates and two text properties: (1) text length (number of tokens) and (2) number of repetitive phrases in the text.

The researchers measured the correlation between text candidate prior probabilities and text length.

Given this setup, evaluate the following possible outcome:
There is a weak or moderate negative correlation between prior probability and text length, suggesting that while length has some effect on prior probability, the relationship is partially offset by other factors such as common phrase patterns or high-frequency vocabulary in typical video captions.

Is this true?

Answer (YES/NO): NO